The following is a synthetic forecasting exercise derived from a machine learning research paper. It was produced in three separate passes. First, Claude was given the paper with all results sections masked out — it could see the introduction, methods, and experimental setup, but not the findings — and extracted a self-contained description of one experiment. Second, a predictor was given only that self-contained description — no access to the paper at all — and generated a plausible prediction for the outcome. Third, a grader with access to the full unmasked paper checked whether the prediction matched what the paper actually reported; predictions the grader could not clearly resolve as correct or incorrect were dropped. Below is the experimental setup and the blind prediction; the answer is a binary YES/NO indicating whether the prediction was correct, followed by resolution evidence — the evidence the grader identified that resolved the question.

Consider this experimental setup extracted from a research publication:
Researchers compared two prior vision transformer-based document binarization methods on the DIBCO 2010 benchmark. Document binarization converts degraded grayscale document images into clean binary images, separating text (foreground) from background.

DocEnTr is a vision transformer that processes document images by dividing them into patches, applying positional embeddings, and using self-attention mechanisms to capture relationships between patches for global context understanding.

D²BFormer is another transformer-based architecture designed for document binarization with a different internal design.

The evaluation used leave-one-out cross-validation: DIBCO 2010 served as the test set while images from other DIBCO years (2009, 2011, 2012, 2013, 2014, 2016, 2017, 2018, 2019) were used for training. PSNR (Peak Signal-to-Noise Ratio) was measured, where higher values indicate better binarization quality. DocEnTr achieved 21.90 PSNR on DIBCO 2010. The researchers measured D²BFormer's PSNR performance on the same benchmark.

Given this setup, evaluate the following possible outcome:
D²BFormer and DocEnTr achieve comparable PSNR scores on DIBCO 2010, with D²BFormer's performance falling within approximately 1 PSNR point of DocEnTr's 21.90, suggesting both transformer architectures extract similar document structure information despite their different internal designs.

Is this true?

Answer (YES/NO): NO